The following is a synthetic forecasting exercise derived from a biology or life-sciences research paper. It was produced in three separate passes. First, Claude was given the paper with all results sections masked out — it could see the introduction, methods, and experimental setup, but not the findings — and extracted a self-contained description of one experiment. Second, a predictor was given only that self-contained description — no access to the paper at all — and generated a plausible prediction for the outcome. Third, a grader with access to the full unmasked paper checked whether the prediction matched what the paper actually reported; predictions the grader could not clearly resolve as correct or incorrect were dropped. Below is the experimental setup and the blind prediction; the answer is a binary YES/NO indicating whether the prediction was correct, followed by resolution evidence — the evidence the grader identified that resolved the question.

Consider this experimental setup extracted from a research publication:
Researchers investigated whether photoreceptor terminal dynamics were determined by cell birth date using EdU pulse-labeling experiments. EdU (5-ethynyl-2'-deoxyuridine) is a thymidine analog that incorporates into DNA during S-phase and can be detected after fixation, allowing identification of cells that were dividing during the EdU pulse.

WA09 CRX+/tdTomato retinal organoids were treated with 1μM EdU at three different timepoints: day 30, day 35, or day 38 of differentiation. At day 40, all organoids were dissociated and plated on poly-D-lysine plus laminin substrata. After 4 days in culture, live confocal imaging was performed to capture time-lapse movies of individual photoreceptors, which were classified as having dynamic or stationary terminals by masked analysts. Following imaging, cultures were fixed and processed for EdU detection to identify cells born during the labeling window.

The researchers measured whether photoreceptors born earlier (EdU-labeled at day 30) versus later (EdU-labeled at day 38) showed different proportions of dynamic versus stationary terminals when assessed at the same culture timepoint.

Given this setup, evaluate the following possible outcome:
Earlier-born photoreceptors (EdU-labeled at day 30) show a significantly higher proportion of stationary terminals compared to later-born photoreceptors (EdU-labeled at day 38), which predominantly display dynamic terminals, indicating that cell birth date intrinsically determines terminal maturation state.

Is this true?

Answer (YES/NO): NO